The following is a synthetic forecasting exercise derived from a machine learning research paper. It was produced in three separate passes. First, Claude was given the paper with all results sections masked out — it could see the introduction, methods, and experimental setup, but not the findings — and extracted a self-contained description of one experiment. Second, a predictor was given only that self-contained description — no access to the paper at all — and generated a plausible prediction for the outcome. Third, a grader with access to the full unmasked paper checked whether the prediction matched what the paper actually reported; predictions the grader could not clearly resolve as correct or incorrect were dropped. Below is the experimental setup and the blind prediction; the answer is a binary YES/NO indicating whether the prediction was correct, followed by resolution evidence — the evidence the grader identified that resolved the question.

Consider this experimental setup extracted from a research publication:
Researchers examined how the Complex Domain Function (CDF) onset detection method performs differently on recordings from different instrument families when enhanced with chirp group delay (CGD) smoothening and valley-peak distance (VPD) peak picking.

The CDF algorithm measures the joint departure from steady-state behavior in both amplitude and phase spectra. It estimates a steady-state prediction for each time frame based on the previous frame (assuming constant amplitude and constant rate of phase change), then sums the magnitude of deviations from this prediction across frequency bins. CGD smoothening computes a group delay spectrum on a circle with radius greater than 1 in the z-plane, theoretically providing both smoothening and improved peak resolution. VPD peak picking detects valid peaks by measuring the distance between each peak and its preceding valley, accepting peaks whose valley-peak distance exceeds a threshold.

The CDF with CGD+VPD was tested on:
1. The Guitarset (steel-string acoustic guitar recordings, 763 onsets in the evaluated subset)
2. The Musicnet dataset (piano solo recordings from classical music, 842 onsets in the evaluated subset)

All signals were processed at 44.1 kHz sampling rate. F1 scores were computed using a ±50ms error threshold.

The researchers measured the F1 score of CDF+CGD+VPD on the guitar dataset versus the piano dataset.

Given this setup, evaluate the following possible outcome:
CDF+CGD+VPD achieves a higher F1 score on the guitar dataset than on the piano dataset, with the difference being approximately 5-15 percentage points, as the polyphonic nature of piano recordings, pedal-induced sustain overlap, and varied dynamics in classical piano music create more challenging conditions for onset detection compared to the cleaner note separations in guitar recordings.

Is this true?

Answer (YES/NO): YES